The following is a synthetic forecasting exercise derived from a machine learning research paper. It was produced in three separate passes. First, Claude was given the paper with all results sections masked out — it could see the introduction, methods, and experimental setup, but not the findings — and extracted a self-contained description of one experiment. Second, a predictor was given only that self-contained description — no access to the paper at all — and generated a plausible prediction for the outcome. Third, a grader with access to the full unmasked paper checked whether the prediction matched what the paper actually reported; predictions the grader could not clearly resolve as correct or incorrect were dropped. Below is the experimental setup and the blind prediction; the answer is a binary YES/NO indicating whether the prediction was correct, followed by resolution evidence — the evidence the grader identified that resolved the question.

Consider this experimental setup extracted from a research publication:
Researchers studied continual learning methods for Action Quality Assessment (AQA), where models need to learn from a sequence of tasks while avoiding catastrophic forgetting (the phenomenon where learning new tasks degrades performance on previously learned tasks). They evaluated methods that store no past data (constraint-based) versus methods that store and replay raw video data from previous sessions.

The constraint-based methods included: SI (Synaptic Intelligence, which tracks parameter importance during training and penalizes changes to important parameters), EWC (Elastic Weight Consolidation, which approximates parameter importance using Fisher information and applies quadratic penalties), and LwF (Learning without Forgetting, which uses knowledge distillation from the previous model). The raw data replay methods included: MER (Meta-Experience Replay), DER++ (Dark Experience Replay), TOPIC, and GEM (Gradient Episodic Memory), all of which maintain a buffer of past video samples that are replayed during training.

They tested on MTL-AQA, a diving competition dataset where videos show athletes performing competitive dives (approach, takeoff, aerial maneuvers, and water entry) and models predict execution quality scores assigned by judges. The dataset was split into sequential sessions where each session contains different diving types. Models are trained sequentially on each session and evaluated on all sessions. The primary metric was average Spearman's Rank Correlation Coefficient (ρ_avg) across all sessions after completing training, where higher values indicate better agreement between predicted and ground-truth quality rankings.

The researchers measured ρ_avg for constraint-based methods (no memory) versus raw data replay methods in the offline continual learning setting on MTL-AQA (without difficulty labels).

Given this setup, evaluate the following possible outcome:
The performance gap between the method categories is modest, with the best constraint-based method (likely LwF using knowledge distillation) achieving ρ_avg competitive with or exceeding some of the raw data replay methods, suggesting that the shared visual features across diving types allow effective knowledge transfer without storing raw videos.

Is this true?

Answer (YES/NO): NO